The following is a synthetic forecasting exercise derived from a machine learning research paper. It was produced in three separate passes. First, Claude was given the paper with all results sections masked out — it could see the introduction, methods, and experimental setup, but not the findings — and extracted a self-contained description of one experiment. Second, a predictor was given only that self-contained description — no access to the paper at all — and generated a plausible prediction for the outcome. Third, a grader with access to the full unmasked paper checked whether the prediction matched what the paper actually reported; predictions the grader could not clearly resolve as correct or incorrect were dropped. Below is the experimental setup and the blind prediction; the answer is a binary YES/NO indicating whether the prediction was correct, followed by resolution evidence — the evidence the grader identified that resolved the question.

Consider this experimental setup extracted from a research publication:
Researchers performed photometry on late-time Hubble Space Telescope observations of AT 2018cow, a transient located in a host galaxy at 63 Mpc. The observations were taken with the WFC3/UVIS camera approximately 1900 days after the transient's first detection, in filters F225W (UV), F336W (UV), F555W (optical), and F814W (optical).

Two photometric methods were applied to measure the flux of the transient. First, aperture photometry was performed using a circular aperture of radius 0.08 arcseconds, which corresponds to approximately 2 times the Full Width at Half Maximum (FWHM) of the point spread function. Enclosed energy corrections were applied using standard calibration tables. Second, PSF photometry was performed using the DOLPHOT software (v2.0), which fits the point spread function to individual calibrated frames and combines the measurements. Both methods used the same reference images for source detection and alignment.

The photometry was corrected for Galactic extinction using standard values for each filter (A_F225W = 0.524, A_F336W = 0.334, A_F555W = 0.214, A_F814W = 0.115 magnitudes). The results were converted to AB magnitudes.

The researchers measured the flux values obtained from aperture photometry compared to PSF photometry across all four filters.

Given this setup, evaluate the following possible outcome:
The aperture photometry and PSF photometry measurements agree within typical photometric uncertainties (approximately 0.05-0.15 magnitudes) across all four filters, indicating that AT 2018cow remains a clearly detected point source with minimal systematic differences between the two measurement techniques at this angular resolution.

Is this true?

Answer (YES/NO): NO